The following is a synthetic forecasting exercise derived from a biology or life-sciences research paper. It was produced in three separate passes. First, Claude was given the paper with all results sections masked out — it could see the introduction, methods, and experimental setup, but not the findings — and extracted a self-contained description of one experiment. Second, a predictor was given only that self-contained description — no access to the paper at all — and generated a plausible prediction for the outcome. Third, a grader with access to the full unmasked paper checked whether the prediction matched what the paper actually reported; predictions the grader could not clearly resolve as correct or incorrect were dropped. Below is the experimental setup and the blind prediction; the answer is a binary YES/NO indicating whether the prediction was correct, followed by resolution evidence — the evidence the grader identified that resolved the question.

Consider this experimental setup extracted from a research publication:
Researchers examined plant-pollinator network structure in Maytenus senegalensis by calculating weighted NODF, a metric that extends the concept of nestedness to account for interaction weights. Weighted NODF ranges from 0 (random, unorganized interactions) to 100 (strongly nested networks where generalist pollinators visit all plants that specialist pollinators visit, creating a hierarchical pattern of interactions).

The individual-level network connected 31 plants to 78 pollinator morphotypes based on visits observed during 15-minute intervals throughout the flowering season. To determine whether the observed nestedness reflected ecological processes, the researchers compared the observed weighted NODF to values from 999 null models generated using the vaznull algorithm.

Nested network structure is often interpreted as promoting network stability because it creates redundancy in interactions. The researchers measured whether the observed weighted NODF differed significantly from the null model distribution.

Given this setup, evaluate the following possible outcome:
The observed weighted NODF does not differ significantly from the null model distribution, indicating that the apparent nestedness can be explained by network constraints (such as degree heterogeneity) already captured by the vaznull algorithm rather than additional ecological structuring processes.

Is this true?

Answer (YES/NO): NO